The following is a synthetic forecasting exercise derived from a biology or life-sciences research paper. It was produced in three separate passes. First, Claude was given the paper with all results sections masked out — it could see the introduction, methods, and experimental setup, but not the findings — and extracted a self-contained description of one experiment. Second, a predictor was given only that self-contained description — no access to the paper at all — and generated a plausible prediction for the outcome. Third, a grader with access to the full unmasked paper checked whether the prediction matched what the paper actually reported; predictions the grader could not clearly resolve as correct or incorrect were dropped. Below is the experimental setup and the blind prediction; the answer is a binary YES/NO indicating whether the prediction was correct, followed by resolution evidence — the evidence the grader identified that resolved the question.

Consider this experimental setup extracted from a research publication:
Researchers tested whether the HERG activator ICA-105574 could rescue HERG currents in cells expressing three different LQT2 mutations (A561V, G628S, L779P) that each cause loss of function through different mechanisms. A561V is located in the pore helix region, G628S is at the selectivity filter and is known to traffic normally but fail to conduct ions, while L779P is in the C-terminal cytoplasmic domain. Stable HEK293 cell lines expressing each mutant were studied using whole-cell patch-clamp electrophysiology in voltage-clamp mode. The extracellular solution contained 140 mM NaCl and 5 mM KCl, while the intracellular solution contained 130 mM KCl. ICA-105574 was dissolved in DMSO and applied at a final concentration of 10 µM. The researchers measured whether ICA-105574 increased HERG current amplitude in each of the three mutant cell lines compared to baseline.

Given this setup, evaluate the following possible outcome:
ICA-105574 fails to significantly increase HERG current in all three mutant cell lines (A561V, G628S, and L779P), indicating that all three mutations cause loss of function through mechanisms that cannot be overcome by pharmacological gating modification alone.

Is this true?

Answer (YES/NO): NO